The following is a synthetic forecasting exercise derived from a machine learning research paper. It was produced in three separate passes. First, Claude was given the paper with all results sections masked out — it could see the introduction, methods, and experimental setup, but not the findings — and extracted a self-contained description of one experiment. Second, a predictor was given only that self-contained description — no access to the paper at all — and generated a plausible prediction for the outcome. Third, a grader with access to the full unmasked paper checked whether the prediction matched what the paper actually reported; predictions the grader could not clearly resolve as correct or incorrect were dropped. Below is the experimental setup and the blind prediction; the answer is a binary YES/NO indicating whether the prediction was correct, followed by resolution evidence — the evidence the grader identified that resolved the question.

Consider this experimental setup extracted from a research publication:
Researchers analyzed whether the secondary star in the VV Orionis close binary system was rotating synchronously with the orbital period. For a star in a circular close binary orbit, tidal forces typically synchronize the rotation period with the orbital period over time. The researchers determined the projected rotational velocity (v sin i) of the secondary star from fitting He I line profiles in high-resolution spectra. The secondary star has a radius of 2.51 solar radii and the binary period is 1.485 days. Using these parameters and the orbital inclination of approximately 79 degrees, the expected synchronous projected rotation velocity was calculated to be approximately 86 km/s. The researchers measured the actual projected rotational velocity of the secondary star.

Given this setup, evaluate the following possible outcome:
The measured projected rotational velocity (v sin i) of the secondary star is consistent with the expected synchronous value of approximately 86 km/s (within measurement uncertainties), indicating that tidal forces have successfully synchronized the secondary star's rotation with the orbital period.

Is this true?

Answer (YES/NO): YES